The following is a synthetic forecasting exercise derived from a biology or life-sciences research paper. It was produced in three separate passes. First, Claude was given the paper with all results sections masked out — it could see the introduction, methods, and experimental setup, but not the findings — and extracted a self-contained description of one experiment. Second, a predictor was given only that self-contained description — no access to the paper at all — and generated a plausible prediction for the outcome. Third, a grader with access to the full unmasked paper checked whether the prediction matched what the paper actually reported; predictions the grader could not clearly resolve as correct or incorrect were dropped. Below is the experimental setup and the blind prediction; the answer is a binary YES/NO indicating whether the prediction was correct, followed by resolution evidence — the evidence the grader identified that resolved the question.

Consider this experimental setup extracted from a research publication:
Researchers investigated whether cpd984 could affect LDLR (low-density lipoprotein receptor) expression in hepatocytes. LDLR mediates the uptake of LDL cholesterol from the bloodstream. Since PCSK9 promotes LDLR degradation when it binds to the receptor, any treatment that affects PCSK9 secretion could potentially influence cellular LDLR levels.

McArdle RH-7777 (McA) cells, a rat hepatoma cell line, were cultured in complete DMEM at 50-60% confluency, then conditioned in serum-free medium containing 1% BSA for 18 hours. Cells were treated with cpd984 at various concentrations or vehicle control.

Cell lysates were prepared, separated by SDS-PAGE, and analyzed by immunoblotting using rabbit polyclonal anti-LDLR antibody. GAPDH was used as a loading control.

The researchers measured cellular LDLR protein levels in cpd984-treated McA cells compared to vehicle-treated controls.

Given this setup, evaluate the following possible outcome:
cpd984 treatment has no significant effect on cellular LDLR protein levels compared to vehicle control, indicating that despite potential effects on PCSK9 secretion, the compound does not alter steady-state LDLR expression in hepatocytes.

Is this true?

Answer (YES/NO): NO